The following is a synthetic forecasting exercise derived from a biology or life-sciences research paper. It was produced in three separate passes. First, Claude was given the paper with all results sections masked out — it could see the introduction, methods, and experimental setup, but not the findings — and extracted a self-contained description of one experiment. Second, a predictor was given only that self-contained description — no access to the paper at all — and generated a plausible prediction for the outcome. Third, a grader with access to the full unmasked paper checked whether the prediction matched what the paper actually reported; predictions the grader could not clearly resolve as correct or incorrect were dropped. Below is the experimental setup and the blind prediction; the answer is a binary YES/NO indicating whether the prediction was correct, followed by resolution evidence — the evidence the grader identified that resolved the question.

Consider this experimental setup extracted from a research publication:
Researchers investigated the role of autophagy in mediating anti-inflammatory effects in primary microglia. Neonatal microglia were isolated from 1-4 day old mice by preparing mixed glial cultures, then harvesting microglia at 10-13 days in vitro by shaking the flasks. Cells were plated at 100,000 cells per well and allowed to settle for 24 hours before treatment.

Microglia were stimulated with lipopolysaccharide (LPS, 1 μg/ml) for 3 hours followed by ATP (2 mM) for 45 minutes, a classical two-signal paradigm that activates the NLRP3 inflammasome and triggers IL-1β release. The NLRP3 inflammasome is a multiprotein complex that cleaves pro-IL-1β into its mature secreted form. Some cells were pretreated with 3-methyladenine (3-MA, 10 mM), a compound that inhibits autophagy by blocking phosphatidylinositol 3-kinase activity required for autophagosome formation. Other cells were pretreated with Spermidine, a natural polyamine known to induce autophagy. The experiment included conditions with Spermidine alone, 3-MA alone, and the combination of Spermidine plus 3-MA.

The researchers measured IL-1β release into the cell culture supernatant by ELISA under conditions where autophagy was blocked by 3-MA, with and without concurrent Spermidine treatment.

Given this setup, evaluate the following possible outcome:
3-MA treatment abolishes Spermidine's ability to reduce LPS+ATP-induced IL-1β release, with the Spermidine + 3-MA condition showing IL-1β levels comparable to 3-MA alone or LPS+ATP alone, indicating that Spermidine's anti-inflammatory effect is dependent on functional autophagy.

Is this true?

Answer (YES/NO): YES